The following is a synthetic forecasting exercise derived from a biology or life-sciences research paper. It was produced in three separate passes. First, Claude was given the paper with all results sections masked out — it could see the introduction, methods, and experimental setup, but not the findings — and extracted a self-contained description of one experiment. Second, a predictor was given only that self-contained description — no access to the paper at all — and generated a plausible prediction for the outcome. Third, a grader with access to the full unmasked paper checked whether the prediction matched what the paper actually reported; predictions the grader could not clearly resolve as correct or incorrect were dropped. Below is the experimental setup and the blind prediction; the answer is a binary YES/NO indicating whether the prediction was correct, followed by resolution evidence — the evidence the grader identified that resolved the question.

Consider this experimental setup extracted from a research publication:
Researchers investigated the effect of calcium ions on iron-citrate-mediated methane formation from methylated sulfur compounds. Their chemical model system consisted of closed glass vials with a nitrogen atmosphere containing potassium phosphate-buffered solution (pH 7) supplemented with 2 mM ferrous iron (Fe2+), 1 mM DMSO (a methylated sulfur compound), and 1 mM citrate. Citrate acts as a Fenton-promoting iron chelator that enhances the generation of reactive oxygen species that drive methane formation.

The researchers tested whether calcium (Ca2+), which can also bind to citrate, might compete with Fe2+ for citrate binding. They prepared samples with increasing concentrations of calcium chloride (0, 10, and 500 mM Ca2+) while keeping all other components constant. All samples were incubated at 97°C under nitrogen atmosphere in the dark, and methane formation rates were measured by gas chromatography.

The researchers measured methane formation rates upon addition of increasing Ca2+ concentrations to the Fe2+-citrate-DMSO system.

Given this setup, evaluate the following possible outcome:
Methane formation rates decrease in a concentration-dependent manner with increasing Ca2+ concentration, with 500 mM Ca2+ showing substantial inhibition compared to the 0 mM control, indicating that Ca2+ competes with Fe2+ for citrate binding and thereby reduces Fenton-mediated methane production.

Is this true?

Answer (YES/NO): YES